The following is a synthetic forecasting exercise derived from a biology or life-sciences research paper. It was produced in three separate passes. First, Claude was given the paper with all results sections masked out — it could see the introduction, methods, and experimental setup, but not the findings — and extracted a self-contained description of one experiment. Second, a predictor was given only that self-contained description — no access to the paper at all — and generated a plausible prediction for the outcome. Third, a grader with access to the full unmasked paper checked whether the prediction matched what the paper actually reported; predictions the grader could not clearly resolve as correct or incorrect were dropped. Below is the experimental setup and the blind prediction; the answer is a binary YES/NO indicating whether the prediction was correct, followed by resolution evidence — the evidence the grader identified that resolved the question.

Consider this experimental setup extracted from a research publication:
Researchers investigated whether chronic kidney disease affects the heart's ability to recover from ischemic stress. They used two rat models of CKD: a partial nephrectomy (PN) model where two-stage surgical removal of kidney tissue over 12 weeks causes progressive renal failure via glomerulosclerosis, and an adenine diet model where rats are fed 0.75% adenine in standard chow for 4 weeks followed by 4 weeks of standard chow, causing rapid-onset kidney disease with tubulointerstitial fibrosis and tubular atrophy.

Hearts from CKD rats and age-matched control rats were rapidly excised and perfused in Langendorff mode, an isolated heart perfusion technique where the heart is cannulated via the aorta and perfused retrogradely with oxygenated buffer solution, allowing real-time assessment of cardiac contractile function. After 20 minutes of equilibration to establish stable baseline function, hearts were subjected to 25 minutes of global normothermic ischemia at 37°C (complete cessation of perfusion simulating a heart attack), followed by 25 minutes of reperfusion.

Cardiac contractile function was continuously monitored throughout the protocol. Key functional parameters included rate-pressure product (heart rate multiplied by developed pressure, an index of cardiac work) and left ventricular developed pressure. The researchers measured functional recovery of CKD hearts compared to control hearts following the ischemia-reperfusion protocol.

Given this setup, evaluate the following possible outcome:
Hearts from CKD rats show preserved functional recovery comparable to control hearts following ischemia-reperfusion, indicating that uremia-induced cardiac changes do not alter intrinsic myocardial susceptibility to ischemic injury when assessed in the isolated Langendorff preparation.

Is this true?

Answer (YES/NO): NO